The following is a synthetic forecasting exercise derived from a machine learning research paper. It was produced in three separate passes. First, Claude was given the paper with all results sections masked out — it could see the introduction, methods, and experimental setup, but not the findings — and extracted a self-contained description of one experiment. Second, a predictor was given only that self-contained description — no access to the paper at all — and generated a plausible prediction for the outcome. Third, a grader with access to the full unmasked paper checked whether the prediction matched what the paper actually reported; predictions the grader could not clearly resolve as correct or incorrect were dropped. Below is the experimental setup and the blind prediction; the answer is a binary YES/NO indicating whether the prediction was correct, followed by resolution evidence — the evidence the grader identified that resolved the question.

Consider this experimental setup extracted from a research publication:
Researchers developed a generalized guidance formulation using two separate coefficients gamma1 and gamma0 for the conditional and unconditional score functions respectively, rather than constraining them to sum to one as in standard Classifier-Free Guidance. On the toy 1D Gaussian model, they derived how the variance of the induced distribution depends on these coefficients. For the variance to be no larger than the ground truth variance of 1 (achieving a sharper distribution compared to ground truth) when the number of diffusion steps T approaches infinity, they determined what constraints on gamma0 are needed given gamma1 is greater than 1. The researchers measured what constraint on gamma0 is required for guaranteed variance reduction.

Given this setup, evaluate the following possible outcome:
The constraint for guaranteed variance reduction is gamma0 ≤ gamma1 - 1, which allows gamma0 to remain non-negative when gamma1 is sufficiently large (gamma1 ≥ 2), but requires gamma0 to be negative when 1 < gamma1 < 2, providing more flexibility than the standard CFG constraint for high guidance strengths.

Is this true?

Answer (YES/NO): NO